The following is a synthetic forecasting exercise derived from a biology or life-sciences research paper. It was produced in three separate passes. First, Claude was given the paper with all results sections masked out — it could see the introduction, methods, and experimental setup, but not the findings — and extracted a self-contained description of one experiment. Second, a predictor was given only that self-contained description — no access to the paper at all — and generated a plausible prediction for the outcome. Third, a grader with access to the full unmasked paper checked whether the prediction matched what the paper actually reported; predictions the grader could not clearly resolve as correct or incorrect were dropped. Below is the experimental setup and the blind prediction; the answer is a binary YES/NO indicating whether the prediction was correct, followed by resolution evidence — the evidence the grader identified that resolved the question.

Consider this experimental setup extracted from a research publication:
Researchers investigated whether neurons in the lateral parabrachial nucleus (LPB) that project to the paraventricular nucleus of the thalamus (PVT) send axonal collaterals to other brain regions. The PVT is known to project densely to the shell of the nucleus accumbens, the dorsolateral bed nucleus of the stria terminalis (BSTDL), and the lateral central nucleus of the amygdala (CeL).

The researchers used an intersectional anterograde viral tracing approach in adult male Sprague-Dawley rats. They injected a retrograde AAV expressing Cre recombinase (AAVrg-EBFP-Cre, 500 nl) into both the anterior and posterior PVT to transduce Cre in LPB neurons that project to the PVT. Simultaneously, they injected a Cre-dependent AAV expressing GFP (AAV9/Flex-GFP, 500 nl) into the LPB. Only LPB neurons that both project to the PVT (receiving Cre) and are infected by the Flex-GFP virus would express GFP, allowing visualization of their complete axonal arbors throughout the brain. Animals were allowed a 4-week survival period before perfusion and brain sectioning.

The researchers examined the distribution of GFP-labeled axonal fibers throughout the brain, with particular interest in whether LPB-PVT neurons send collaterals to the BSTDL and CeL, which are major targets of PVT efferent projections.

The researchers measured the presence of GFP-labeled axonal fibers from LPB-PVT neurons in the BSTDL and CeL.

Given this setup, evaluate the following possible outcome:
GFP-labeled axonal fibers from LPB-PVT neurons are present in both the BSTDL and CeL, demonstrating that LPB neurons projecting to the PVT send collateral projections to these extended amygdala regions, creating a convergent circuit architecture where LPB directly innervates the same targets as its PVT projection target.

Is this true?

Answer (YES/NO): NO